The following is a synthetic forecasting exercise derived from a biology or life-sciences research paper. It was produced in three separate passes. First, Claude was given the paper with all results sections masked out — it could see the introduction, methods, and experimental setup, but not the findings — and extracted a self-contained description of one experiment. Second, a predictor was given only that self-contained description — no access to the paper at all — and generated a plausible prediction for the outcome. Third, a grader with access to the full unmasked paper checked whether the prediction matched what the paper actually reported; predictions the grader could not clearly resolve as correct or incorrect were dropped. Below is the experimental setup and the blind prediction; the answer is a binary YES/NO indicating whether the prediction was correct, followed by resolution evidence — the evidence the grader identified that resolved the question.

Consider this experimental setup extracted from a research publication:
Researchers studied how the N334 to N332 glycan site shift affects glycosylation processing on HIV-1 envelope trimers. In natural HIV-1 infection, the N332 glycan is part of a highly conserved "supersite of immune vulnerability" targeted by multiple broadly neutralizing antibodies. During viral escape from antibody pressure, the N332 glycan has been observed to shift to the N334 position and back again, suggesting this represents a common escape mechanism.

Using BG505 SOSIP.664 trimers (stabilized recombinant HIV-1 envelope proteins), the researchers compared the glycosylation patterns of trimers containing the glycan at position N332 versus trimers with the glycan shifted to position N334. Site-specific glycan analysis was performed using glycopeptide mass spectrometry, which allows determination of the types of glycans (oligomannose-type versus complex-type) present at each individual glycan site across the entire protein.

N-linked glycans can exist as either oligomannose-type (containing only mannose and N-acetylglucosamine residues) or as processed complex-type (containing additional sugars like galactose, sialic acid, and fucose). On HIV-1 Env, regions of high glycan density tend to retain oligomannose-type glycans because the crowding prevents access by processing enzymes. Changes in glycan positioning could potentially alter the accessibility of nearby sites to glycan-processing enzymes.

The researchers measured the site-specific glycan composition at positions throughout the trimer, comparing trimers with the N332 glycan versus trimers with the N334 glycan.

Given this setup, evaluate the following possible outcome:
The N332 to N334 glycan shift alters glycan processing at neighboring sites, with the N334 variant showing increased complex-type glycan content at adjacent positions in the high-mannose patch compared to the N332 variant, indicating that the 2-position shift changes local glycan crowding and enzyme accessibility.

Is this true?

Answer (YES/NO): NO